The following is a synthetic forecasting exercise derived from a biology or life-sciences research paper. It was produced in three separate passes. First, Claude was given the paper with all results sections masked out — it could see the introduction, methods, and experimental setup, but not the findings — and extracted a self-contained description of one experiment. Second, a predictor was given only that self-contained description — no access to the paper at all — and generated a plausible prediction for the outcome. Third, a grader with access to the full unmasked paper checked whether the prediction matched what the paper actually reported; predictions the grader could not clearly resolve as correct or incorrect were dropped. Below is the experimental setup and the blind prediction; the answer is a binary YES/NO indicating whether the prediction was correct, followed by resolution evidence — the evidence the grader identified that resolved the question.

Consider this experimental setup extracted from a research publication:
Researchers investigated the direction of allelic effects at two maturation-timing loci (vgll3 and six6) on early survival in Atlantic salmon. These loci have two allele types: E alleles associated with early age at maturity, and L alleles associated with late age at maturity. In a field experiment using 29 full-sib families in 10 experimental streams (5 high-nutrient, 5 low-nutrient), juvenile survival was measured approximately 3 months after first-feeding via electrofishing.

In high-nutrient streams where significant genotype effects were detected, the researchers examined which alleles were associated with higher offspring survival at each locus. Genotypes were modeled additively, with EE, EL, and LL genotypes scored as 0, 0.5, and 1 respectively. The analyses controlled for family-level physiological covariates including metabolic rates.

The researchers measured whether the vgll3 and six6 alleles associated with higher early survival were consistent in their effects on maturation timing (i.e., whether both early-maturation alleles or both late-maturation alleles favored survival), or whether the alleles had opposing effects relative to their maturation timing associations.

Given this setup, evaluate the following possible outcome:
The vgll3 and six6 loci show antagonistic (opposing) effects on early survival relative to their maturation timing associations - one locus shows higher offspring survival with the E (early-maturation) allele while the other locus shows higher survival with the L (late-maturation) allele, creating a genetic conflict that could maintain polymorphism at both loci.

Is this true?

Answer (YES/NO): YES